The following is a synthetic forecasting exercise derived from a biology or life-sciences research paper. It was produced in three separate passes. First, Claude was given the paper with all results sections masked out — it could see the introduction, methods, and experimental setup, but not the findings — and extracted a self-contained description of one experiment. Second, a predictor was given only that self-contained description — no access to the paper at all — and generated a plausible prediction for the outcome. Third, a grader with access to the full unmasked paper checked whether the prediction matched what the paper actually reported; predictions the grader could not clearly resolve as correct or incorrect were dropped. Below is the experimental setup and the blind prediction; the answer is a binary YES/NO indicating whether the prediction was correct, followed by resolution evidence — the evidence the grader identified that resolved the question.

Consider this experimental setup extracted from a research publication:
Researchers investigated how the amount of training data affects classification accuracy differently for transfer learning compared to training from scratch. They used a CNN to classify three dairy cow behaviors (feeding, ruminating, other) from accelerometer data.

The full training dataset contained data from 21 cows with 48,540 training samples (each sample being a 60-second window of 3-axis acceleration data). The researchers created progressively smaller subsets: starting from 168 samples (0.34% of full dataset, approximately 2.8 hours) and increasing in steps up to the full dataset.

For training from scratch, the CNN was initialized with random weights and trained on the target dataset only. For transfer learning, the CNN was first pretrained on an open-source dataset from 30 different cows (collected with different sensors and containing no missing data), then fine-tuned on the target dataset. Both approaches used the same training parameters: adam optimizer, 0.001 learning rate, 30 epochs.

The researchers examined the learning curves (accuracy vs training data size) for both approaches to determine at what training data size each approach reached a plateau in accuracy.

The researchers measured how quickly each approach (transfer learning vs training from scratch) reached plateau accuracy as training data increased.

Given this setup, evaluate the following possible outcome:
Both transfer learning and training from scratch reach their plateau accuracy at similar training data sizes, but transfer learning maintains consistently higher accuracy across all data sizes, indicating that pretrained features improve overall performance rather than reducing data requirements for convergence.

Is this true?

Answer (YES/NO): NO